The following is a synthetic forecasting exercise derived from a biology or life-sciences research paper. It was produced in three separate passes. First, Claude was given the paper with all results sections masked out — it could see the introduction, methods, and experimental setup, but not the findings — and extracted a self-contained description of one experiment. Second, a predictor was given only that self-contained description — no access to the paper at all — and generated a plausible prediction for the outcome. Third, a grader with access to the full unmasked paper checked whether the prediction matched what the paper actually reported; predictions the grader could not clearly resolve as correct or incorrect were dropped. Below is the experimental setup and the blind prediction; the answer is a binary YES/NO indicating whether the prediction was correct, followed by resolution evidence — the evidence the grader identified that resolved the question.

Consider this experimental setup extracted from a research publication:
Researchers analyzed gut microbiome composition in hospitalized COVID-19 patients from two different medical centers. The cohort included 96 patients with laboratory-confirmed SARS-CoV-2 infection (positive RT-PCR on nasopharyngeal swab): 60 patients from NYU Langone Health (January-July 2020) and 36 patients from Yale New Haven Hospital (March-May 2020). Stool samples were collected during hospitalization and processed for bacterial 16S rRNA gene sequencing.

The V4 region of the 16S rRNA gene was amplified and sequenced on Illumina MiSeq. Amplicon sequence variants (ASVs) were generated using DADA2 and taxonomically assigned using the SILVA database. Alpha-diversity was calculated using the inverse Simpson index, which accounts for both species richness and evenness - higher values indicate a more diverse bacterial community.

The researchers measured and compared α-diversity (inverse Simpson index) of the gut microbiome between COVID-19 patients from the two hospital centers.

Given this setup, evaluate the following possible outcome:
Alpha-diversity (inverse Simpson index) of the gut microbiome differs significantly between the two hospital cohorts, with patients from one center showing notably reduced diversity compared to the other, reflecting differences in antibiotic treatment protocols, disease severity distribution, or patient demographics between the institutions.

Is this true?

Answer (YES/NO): YES